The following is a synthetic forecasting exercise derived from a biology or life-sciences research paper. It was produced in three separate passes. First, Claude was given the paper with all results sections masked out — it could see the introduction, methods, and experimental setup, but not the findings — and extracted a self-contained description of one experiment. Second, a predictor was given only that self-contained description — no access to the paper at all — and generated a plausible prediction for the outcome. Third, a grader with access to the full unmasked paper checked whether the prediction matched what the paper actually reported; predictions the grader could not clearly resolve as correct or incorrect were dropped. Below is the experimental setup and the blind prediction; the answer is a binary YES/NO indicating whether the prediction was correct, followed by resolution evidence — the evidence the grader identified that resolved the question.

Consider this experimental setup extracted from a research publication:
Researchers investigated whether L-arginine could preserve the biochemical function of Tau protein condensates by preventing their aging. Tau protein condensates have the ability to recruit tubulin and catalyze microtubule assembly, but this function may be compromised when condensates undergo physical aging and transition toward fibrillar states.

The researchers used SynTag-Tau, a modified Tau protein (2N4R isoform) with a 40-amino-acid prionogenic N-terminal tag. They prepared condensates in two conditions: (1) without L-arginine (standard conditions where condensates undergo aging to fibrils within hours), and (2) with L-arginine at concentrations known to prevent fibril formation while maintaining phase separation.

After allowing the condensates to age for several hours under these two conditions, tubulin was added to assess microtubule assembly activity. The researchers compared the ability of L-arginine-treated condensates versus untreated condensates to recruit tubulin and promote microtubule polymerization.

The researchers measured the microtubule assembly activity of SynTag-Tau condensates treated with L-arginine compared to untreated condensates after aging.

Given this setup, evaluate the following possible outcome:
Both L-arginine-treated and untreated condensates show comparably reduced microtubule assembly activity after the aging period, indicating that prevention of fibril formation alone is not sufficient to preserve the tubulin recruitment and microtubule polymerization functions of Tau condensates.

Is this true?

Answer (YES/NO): NO